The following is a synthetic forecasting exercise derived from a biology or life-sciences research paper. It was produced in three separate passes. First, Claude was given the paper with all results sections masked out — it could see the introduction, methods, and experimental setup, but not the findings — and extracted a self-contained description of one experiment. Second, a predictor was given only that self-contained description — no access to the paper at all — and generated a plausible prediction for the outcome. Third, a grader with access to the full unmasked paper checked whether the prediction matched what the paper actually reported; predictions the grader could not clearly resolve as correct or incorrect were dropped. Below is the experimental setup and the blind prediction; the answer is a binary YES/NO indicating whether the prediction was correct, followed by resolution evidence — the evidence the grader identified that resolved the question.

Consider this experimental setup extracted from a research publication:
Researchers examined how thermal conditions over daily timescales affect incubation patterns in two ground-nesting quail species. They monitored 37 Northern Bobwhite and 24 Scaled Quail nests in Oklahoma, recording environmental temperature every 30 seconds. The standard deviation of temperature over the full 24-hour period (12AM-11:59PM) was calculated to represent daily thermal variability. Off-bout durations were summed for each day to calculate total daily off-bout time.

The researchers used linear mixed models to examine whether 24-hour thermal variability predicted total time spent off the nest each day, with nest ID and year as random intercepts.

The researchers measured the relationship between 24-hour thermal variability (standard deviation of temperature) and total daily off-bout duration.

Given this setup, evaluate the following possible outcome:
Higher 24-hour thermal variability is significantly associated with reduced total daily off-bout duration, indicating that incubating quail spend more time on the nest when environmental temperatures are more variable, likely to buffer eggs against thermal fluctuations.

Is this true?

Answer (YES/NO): NO